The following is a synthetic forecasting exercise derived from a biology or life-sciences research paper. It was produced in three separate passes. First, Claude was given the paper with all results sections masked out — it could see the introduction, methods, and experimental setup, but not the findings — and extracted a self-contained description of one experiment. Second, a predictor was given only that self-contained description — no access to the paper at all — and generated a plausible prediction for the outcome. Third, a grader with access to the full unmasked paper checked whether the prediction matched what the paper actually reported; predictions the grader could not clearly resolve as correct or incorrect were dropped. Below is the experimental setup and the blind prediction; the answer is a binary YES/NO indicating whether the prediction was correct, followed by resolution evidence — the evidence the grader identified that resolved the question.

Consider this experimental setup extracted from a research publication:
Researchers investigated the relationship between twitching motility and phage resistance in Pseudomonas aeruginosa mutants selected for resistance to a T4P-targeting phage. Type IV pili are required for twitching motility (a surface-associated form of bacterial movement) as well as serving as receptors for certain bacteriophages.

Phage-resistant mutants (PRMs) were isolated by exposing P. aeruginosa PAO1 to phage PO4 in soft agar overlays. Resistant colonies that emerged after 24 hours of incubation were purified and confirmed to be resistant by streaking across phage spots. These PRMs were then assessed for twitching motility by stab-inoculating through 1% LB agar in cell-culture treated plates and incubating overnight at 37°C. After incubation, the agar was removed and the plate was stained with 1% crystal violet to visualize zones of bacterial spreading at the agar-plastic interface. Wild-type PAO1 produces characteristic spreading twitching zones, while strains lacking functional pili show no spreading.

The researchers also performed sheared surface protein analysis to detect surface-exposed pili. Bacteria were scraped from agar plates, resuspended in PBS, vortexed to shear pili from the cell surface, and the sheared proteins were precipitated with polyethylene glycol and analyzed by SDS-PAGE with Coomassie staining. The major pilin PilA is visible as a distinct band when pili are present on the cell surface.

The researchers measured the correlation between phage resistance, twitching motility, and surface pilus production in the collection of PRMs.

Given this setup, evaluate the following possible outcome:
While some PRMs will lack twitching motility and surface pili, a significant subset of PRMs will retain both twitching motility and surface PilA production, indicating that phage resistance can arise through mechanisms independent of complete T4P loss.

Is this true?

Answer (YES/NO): NO